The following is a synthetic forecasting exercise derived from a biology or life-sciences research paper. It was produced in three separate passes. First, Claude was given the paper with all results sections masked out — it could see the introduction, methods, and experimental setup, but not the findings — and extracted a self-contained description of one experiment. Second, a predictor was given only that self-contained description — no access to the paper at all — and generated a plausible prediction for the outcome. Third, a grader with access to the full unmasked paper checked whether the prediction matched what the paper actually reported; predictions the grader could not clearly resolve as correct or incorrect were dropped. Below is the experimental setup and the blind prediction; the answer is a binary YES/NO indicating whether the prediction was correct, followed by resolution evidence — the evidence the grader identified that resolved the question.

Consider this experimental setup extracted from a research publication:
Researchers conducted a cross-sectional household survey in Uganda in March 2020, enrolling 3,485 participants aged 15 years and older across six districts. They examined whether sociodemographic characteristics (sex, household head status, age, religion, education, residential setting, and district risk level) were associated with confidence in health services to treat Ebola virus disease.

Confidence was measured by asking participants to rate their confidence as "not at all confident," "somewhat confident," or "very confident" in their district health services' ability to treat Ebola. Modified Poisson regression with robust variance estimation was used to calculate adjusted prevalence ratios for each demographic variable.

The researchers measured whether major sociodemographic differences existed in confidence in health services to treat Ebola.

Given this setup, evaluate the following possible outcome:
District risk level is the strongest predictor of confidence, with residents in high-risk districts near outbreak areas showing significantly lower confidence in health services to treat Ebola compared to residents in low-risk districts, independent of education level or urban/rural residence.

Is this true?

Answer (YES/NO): NO